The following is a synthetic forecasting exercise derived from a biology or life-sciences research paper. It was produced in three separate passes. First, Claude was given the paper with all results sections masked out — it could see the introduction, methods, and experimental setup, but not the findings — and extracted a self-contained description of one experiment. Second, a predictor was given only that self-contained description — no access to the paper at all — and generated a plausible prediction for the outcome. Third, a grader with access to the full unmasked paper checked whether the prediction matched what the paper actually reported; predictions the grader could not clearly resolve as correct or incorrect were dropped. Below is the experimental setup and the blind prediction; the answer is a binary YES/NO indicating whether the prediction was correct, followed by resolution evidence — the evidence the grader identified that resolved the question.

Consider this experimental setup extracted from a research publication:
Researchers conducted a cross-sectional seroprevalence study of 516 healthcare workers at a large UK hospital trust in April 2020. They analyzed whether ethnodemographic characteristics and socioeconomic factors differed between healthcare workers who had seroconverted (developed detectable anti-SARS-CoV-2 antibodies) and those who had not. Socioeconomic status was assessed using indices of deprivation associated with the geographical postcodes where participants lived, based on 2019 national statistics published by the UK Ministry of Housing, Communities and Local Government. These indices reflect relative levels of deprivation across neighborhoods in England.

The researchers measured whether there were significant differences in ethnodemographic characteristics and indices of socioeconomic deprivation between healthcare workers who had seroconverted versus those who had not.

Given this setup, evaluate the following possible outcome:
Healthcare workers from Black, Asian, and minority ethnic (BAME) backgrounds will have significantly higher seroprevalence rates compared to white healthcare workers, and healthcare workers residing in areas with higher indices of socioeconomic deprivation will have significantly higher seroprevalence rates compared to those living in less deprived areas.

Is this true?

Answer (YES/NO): NO